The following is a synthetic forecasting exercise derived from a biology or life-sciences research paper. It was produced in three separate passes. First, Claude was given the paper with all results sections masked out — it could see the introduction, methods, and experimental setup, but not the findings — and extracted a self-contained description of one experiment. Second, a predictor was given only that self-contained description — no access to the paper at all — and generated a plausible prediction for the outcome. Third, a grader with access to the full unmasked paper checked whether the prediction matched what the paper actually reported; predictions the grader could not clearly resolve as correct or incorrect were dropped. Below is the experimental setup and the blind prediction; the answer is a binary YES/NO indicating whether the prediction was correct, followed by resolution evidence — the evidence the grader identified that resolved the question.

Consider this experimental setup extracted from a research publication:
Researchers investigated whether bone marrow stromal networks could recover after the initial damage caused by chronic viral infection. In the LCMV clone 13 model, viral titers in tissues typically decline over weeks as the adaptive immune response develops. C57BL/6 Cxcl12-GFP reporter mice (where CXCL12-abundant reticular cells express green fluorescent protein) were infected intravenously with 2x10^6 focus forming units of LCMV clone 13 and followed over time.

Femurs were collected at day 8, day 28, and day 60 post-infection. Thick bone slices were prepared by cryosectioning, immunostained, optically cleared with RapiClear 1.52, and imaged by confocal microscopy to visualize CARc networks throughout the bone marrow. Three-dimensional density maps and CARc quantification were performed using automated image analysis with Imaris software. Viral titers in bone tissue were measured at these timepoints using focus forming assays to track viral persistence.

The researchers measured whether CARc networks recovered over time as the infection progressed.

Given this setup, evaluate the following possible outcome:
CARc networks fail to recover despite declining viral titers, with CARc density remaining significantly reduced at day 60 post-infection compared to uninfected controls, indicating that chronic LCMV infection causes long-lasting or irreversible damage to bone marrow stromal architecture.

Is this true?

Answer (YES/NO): YES